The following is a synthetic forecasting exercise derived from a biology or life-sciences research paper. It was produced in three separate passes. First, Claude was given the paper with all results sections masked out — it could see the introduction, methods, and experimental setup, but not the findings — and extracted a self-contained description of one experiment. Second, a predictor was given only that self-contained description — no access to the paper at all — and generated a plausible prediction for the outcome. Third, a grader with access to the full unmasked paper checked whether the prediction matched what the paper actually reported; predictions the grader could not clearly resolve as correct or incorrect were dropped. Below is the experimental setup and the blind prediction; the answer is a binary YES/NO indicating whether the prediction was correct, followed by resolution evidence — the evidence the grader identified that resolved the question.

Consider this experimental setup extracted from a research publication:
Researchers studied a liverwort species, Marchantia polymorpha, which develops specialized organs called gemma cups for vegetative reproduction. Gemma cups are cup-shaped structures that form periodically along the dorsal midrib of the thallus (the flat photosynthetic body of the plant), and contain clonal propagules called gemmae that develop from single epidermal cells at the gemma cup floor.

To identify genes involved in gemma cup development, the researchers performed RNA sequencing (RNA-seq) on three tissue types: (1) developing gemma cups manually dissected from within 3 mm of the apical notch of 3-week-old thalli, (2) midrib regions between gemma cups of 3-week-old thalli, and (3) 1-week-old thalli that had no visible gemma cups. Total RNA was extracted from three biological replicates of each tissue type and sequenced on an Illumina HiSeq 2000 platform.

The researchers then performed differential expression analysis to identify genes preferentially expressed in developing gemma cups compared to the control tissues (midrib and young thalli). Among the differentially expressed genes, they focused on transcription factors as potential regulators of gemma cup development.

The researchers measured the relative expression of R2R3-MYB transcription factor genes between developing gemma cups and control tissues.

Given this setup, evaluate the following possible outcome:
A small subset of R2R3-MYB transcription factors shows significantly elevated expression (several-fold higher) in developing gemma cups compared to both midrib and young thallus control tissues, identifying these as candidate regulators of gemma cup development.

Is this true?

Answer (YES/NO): YES